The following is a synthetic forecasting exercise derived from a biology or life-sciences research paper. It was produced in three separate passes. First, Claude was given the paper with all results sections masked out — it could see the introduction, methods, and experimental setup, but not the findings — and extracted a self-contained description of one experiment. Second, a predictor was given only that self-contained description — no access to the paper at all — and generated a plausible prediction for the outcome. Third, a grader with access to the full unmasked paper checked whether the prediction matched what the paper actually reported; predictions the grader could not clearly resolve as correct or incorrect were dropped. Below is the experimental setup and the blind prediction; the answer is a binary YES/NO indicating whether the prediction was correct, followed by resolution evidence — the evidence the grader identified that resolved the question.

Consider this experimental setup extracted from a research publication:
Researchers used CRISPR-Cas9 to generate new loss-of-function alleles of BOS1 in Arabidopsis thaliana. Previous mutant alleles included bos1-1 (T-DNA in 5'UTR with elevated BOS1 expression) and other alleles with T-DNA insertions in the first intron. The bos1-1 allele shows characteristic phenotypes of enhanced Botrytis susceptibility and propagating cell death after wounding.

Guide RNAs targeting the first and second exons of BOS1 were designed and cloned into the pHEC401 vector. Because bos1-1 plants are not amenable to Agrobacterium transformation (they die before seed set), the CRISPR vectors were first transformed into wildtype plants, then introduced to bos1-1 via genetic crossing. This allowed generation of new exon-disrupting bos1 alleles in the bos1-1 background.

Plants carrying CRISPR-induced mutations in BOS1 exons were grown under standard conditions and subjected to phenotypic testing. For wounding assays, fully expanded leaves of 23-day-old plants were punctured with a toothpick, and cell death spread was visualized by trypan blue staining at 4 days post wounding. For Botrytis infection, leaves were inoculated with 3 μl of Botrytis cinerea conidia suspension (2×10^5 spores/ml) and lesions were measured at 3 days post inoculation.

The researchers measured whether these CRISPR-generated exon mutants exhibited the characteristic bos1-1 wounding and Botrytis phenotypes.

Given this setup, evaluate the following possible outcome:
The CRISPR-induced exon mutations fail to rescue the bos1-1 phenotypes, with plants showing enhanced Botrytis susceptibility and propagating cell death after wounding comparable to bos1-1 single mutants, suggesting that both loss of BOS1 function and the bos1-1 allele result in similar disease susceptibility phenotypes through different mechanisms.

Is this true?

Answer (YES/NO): NO